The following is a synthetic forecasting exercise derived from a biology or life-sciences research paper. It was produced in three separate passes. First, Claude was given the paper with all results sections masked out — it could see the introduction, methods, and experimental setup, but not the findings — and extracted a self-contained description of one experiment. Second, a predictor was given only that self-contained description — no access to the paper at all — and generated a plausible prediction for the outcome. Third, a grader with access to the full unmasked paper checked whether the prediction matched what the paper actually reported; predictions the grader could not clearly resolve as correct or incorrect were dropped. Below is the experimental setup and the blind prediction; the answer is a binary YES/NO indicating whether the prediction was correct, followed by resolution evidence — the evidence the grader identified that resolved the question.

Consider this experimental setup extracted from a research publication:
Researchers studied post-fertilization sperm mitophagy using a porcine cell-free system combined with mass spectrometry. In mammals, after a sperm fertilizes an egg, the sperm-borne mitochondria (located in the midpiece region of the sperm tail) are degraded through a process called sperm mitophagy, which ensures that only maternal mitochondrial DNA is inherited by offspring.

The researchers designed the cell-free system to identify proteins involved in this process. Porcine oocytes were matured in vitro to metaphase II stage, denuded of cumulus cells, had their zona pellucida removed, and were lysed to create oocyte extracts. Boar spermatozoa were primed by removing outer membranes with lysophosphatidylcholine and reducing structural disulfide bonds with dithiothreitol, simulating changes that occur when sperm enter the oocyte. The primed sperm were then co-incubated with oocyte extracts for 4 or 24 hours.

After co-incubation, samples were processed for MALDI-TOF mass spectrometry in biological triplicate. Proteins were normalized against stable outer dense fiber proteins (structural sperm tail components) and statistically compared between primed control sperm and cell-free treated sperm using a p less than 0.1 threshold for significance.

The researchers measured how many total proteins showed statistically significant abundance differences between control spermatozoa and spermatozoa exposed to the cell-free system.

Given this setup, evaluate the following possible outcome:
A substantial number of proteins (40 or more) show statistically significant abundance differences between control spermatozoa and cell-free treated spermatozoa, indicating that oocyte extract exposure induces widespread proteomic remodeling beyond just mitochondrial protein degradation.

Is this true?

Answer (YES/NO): YES